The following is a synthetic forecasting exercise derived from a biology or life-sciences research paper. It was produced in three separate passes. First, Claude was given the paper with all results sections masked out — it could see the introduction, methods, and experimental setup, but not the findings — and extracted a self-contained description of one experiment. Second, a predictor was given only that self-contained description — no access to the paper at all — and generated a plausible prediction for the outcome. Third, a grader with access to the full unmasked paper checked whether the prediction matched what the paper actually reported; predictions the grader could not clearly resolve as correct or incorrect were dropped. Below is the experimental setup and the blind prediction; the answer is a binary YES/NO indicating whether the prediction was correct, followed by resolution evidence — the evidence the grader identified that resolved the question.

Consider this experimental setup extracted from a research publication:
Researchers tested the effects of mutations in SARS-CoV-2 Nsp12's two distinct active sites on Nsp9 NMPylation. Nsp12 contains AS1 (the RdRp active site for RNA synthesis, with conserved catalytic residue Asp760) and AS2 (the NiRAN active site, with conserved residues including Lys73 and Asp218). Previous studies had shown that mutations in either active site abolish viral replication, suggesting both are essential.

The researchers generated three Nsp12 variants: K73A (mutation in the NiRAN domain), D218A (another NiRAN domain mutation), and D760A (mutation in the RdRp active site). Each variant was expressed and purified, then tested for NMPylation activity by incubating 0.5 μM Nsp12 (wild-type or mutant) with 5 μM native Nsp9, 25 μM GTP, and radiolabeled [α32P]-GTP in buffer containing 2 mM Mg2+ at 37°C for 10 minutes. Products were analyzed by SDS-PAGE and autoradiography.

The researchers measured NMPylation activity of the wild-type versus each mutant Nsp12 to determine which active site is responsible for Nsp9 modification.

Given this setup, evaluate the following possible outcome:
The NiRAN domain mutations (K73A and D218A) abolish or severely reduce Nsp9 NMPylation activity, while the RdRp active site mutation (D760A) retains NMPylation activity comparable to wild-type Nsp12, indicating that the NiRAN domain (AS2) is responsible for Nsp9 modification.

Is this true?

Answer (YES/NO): YES